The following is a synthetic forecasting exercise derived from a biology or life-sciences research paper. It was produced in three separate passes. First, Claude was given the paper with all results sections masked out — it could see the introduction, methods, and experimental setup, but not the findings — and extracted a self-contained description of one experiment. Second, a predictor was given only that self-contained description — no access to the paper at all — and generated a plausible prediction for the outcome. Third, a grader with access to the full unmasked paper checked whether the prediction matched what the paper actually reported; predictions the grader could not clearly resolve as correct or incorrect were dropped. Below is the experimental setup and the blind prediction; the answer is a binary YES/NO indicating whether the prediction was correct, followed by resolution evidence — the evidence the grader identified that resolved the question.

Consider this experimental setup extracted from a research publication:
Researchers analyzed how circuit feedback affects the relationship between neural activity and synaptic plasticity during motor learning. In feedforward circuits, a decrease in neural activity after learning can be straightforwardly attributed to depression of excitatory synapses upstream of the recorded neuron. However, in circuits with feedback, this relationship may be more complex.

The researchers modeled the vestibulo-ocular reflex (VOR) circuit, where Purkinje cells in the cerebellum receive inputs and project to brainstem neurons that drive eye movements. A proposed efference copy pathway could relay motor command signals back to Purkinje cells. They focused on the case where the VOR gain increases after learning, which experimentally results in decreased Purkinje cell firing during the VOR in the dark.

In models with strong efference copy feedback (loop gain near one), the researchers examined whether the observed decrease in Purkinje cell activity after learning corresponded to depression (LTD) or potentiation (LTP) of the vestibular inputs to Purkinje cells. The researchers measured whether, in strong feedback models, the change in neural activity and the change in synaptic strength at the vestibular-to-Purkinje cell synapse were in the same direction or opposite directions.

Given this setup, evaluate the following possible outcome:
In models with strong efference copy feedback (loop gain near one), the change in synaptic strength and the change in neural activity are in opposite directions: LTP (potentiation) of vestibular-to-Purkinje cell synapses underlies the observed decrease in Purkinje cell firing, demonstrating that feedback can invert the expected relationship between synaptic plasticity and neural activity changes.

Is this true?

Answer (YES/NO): YES